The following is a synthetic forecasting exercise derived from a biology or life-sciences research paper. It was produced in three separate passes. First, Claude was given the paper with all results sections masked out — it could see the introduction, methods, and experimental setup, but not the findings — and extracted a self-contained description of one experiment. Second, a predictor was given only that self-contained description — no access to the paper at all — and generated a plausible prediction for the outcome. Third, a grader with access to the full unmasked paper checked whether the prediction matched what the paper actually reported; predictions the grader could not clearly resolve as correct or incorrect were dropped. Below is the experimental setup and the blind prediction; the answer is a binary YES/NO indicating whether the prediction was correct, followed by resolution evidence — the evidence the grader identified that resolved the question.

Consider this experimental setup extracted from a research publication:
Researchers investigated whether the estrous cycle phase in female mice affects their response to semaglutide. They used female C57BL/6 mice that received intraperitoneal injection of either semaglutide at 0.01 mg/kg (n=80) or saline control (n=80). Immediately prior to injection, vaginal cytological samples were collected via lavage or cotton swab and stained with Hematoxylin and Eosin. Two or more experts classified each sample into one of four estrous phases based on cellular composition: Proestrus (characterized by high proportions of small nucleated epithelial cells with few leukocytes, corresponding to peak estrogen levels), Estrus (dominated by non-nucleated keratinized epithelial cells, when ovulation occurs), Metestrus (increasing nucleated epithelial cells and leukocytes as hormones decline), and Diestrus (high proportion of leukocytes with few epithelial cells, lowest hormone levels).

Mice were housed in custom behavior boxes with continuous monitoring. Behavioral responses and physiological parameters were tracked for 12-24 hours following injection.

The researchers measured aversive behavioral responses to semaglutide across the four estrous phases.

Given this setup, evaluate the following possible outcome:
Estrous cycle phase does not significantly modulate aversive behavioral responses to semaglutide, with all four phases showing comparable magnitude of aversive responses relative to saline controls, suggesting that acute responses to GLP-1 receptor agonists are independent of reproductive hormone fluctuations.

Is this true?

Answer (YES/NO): NO